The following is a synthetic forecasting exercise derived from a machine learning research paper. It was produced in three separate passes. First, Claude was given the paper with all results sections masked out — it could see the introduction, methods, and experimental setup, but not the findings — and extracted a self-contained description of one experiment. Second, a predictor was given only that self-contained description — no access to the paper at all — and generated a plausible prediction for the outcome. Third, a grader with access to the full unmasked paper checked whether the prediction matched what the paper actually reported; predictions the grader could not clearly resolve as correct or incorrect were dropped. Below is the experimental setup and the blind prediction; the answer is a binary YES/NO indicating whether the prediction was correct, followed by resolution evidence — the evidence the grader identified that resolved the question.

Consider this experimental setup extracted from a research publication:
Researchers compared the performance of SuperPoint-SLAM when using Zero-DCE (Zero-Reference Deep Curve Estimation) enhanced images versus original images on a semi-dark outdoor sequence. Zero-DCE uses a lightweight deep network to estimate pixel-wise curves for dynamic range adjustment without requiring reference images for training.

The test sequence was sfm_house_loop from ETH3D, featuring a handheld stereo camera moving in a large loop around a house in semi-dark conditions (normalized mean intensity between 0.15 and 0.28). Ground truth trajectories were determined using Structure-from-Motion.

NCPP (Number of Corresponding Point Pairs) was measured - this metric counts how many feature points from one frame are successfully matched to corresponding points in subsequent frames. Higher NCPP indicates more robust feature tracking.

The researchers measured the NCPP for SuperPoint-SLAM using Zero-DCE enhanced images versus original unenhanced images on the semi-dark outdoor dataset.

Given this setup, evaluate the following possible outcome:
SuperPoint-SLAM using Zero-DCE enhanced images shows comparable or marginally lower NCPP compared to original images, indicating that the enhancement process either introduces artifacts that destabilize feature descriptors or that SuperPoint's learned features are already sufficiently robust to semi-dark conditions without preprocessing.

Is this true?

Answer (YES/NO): NO